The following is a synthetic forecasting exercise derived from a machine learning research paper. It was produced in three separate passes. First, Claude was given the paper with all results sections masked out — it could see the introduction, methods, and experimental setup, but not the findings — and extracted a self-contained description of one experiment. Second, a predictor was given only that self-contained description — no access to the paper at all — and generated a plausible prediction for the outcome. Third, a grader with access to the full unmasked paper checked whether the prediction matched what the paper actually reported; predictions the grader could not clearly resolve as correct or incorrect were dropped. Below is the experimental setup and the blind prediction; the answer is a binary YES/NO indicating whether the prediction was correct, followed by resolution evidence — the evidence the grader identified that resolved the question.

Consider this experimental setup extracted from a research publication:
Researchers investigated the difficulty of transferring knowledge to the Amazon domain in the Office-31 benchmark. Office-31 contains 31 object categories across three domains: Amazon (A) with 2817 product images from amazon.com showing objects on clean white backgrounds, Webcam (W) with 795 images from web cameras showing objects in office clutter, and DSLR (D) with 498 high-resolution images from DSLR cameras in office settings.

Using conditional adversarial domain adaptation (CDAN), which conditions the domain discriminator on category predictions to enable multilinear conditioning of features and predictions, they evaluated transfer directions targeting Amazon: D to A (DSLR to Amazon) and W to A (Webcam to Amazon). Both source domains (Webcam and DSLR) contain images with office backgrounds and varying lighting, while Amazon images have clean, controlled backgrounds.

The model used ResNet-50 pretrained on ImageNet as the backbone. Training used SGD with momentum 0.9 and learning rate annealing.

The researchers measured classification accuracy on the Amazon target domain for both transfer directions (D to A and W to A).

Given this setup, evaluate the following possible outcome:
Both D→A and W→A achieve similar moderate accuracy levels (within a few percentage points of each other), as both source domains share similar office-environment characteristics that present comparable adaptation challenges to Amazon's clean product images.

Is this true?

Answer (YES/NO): YES